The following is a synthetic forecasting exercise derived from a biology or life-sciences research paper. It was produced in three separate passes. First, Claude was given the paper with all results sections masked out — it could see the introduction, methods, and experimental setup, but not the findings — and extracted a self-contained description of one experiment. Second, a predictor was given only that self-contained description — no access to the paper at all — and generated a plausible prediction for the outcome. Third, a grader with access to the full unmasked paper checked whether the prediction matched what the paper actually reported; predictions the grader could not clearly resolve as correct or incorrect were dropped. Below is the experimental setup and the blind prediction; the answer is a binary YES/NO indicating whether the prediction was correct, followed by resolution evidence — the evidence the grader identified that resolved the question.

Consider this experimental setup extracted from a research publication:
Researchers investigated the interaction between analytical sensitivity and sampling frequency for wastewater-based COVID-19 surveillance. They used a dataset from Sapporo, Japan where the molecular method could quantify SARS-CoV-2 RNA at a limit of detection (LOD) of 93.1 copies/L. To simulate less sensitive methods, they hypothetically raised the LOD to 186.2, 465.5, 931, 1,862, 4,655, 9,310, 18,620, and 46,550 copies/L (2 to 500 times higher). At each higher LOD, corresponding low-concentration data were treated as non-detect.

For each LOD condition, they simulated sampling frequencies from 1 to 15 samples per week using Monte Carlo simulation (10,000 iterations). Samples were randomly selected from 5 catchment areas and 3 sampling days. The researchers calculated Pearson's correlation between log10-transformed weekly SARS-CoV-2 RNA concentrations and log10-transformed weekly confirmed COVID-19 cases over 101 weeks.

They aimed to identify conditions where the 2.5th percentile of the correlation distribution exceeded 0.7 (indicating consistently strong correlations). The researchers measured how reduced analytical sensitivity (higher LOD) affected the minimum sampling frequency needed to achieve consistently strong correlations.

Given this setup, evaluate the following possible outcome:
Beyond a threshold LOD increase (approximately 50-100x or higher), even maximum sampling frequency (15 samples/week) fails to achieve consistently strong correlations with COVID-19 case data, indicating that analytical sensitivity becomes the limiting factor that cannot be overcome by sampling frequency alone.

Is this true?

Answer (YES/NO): NO